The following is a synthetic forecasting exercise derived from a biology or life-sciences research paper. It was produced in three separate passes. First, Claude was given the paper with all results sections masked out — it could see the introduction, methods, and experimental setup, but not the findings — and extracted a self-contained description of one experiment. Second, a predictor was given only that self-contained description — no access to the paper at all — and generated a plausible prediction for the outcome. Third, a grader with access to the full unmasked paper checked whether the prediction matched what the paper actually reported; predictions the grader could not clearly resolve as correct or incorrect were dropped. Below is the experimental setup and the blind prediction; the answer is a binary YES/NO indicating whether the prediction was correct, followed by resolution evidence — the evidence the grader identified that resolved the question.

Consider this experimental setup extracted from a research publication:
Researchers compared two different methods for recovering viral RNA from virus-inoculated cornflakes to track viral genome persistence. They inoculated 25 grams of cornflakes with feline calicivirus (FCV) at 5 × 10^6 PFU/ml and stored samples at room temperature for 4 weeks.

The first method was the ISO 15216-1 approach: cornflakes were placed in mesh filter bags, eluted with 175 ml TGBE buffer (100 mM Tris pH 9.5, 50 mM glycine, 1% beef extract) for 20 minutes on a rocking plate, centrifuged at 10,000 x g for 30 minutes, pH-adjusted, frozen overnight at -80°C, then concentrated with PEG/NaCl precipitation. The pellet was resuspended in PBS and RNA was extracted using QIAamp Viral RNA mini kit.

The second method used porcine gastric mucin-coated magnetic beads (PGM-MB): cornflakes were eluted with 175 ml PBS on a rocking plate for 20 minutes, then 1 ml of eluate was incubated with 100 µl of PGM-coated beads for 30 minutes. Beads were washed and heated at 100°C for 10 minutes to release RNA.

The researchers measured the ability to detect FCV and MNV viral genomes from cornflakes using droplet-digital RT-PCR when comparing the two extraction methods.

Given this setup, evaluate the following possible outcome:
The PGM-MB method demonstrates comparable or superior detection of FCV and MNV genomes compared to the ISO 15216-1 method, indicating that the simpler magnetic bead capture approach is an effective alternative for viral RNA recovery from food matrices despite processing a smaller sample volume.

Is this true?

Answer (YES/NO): NO